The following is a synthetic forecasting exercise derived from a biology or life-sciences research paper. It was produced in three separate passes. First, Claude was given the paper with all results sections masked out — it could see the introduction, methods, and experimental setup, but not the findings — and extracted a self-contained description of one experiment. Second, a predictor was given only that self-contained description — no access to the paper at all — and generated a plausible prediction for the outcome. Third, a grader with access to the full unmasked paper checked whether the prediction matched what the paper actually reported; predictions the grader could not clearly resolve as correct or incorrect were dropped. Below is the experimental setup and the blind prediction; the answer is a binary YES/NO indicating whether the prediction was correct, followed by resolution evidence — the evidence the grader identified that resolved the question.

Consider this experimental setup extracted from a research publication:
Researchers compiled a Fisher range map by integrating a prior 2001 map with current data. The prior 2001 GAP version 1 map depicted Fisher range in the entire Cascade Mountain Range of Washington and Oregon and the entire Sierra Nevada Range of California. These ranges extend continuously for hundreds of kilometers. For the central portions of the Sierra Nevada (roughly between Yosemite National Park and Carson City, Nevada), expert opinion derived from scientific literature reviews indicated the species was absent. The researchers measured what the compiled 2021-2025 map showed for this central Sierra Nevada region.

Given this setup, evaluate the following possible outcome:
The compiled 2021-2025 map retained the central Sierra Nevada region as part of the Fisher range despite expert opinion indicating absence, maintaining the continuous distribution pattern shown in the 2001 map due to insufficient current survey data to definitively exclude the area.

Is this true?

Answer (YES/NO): NO